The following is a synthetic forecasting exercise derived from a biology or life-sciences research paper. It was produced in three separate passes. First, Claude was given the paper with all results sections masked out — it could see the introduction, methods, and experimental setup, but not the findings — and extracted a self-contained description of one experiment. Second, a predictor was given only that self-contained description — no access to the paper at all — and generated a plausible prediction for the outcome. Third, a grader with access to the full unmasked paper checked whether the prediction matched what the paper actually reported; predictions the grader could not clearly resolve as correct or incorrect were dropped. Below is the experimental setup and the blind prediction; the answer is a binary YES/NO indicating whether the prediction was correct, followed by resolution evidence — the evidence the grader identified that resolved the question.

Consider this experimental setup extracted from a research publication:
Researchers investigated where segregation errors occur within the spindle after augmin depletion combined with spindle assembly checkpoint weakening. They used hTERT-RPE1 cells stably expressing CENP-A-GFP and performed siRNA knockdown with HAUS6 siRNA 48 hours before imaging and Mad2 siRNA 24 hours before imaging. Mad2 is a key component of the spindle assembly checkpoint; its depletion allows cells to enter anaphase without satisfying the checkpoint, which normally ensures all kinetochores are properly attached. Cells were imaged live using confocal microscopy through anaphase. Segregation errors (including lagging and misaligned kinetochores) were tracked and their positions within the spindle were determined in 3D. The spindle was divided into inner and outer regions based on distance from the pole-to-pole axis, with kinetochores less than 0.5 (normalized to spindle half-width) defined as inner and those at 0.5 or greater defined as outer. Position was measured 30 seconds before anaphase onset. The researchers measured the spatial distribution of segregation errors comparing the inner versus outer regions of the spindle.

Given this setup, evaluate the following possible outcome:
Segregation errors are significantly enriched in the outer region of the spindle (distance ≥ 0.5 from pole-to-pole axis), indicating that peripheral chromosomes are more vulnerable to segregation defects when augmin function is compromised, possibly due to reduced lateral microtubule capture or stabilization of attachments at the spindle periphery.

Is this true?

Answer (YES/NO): NO